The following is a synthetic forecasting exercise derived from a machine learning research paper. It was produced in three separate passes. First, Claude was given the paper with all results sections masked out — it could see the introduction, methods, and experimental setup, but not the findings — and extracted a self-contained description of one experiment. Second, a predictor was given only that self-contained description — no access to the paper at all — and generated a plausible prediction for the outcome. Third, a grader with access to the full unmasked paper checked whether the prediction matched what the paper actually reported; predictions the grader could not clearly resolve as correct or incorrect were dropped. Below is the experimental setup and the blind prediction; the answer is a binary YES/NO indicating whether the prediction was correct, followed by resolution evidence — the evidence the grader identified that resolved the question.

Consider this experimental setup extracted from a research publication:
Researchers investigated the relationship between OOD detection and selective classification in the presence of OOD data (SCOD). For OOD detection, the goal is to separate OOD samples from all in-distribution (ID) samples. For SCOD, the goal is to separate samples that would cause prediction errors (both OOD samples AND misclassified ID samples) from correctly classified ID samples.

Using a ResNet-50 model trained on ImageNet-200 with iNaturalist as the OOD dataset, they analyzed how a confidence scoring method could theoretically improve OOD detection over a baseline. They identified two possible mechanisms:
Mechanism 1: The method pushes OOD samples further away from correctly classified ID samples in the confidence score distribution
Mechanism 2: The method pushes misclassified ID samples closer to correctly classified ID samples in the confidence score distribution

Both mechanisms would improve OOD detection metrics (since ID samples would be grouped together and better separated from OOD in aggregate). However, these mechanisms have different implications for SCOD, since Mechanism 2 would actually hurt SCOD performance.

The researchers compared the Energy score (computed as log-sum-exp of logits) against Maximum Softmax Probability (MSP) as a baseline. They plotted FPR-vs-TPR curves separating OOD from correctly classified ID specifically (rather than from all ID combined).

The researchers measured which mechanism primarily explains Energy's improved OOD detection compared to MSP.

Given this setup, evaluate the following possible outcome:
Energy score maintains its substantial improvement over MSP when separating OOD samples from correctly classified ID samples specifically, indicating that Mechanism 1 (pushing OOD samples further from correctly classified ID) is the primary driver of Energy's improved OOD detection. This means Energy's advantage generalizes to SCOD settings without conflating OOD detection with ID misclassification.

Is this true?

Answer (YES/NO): NO